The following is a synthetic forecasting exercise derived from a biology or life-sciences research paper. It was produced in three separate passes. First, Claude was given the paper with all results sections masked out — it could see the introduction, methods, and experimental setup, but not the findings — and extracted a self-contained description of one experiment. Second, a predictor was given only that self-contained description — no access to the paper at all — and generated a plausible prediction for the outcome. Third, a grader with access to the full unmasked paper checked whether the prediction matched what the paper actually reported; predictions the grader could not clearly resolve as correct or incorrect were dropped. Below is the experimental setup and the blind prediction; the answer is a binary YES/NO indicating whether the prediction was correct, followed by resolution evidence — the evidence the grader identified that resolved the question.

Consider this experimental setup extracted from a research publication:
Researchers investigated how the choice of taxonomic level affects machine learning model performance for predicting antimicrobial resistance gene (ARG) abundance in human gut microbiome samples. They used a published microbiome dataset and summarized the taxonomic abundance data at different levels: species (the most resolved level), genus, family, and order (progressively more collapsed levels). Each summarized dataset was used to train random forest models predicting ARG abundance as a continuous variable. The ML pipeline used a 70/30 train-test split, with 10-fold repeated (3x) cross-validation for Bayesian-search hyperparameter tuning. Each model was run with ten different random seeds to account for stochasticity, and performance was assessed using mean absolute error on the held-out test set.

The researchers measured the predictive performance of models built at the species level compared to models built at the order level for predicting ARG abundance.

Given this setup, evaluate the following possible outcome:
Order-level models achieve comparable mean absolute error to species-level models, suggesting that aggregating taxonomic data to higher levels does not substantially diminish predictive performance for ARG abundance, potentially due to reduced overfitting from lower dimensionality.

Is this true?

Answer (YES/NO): NO